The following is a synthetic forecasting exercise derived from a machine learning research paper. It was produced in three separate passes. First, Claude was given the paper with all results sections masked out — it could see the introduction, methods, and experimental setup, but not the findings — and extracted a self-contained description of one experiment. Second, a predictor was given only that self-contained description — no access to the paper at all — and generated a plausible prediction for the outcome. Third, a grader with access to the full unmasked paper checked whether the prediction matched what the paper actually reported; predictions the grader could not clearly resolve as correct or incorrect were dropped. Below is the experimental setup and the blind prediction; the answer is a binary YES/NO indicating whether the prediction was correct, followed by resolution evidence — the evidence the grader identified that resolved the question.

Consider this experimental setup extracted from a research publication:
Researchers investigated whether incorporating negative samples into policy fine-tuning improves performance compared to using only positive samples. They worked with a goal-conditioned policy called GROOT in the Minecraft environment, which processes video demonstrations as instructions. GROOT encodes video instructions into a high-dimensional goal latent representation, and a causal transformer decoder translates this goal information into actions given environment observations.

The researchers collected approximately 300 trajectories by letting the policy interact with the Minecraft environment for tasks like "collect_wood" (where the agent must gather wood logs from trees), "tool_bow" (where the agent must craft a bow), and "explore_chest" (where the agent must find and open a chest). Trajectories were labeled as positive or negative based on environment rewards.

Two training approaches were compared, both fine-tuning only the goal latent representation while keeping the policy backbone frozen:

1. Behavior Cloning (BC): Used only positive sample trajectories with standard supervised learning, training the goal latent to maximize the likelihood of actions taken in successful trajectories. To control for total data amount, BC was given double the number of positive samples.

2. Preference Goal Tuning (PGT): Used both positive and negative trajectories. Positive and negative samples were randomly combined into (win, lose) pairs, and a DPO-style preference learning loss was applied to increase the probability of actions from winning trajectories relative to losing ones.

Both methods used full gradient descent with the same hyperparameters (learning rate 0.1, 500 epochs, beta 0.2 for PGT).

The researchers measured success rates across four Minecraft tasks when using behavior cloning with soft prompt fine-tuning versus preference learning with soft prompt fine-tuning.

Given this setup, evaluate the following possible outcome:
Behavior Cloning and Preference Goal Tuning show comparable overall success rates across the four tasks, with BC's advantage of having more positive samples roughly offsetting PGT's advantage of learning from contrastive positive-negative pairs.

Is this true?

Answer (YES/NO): NO